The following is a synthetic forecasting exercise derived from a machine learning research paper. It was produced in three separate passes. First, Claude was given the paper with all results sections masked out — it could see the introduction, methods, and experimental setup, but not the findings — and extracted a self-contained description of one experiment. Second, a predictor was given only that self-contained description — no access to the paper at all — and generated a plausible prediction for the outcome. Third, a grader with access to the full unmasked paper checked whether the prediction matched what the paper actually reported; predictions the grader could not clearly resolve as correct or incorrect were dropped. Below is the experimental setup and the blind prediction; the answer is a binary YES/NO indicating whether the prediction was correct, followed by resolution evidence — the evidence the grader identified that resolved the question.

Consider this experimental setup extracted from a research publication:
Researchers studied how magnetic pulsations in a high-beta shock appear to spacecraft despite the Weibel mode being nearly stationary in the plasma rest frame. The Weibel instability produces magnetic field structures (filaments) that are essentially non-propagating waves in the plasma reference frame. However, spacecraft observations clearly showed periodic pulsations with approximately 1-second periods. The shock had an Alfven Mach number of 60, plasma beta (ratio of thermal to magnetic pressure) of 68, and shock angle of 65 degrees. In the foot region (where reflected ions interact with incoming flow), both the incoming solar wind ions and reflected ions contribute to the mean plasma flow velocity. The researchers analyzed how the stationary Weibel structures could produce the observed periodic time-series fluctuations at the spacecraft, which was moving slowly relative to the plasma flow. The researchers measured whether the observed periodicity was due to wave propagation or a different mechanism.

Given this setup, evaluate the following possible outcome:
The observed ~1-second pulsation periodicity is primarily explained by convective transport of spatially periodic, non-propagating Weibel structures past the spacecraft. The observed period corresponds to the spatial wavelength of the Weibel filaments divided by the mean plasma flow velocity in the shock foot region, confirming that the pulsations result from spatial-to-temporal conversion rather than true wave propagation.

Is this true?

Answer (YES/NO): YES